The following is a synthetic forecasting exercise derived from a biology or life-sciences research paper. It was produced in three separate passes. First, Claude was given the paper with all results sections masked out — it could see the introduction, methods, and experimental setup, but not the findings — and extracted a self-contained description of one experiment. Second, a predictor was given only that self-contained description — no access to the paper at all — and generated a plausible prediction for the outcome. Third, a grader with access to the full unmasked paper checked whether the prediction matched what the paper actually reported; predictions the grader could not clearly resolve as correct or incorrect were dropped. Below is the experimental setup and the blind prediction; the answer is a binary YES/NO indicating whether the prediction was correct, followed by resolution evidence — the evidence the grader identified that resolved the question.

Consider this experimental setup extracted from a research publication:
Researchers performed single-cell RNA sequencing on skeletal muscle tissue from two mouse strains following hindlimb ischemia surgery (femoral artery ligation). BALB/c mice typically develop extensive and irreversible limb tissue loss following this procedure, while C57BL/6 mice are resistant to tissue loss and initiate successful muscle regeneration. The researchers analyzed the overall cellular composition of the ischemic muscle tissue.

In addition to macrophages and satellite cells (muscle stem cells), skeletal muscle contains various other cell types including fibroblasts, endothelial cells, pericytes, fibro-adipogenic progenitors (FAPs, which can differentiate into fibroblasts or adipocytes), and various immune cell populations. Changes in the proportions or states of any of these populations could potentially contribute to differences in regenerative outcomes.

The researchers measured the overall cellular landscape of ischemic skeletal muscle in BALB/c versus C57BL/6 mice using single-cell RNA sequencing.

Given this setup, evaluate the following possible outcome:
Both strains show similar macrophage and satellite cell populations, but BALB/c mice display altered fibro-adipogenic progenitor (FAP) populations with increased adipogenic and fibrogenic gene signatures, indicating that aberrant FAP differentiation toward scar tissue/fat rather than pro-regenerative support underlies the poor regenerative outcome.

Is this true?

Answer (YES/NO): NO